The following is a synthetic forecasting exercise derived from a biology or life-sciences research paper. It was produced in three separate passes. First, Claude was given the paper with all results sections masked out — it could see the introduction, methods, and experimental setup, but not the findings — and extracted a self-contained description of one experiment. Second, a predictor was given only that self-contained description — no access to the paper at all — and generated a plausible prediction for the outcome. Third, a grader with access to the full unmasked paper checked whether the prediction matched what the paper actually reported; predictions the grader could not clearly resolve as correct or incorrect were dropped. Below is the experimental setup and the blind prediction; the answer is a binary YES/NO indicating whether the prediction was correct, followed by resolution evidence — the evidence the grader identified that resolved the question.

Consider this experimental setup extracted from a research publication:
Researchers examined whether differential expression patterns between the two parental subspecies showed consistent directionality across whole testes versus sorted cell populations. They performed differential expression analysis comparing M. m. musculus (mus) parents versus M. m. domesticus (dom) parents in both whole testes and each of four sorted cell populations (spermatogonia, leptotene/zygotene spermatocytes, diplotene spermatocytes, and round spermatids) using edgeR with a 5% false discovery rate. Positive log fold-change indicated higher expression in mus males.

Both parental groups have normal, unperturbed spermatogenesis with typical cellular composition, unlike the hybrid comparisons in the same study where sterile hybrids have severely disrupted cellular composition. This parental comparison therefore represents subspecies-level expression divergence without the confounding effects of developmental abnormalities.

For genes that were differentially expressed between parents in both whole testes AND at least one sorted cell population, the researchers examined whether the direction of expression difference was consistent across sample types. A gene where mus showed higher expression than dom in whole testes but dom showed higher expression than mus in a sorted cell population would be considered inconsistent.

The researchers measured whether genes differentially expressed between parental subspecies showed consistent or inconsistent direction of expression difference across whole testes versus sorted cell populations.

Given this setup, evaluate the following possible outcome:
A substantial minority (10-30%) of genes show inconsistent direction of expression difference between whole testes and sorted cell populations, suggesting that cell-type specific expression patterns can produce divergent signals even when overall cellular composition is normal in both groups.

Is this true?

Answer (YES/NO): NO